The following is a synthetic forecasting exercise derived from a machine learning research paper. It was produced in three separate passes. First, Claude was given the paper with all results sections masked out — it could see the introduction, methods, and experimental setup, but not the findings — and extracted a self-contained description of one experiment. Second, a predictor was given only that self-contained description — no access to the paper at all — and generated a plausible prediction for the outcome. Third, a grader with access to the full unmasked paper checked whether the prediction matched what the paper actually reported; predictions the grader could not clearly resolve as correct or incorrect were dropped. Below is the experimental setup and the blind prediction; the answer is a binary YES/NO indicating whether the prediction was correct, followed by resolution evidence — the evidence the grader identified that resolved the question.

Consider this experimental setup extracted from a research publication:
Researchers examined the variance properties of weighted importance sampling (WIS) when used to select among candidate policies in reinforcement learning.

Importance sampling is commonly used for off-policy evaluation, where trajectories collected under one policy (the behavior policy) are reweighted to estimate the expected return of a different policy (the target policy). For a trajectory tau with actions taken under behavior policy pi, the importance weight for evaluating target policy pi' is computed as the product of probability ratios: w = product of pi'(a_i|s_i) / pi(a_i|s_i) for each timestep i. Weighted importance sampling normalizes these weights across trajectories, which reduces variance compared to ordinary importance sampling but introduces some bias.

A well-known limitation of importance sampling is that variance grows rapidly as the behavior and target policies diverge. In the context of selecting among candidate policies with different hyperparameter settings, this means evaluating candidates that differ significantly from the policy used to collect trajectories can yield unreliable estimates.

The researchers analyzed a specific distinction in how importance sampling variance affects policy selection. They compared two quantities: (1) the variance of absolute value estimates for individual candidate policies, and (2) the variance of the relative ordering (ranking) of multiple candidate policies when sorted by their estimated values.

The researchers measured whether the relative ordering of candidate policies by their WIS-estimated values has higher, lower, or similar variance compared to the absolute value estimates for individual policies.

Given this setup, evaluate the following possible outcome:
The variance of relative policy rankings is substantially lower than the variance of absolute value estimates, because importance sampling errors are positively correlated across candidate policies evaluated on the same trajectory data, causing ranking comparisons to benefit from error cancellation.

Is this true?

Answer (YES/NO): YES